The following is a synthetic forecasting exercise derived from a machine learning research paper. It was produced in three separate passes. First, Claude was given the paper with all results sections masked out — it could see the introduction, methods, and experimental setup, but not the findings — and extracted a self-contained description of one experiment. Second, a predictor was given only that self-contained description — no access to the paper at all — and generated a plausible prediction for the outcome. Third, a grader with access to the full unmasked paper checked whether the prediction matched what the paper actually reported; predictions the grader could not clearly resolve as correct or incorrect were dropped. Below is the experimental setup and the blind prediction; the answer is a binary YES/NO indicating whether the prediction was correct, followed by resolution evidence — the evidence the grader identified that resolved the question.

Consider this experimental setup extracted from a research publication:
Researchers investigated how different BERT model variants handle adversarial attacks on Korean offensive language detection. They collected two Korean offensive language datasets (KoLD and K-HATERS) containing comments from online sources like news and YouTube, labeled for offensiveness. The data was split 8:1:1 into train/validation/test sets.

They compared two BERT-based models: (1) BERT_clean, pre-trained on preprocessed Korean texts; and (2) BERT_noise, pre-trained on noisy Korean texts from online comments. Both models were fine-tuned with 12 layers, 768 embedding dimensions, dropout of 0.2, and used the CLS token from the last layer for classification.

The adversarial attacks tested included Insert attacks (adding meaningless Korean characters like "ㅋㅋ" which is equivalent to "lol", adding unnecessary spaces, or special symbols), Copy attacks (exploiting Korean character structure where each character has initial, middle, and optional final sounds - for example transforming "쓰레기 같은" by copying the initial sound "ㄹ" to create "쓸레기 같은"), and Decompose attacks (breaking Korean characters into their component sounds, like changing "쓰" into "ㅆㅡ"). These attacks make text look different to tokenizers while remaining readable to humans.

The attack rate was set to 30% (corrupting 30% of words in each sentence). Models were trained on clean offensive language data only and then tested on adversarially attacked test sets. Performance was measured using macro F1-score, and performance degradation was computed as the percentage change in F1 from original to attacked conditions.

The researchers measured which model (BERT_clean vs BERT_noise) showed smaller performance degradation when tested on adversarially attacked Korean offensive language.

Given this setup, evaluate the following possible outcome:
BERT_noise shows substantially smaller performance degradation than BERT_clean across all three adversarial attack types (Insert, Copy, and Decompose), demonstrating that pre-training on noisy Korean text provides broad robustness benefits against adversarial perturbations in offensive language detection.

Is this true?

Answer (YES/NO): NO